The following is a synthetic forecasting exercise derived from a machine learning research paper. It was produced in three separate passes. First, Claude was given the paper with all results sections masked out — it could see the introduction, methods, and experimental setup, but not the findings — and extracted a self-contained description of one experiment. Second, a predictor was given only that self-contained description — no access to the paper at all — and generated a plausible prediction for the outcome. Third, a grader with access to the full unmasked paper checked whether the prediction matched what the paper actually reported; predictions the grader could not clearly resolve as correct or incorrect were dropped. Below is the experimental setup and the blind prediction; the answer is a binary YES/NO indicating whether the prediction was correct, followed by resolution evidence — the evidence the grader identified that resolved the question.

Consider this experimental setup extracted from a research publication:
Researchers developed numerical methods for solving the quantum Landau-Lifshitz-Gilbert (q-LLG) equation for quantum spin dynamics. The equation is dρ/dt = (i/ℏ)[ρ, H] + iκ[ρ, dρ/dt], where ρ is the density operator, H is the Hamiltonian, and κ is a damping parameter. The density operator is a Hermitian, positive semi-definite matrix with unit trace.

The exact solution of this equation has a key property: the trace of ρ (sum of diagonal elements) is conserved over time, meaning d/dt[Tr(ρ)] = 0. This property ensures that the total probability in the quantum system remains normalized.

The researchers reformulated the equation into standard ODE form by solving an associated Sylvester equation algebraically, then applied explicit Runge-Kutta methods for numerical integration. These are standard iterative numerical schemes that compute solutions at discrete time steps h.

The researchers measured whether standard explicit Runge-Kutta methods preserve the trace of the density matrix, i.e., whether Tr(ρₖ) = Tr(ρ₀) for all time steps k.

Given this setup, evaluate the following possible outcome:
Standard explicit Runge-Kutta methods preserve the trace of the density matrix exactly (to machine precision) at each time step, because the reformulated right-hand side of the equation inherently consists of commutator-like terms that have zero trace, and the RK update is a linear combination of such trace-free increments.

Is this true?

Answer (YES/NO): YES